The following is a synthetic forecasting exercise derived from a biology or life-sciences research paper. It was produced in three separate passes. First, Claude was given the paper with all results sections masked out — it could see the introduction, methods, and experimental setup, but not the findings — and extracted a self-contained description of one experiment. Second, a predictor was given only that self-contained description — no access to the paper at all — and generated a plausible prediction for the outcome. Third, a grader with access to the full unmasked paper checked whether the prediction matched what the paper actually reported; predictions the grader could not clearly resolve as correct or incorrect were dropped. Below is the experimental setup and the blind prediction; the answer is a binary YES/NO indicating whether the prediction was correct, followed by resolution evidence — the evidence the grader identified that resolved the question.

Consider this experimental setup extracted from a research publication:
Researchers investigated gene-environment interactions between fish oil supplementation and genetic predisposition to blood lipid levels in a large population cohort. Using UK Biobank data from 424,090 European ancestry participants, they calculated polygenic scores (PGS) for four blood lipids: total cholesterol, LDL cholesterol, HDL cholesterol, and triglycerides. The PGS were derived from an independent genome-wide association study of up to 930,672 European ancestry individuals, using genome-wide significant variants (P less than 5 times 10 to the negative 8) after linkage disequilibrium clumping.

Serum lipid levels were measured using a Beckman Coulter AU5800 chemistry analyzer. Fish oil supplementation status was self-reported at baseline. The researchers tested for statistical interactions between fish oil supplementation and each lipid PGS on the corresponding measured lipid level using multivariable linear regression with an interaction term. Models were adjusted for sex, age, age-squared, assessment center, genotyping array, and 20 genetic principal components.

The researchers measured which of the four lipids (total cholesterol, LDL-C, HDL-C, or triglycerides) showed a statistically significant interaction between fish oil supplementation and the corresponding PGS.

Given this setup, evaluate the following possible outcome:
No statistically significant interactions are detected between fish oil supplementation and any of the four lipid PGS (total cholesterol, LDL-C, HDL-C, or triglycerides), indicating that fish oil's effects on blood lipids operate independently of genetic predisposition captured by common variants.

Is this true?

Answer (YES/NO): NO